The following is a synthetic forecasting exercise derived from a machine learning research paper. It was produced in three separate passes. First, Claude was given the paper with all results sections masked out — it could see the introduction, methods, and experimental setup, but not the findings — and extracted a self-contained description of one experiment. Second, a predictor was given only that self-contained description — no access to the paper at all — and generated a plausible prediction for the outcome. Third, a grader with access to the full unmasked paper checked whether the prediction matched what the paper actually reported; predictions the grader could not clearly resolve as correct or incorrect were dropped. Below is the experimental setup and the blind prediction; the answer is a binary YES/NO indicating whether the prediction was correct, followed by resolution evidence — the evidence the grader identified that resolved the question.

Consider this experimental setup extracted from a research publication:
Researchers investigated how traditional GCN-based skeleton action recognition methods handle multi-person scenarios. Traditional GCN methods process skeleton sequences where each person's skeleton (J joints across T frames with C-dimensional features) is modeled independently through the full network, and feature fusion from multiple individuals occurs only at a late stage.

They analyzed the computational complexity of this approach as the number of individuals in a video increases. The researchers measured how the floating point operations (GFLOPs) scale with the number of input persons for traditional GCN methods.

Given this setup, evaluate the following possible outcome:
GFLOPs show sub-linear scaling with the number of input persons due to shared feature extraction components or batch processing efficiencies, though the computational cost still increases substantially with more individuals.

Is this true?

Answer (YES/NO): NO